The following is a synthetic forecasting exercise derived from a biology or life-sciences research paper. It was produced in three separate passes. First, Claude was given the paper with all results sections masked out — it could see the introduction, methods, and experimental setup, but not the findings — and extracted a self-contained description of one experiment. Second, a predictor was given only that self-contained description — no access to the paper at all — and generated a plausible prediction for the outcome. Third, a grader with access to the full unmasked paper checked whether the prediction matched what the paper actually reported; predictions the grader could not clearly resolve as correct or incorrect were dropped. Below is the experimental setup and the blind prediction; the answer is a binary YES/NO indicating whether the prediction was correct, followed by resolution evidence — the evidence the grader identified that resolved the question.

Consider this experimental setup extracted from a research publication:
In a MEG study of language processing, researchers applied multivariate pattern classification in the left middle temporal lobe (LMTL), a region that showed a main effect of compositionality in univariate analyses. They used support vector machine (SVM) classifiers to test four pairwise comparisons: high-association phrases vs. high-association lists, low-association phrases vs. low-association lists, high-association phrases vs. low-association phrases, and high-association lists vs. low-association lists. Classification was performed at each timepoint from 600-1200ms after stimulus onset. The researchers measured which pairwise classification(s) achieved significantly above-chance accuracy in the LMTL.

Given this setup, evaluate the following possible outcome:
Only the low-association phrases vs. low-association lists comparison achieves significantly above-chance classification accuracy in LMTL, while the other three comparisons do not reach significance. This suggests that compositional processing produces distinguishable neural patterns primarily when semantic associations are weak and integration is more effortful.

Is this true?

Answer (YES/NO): YES